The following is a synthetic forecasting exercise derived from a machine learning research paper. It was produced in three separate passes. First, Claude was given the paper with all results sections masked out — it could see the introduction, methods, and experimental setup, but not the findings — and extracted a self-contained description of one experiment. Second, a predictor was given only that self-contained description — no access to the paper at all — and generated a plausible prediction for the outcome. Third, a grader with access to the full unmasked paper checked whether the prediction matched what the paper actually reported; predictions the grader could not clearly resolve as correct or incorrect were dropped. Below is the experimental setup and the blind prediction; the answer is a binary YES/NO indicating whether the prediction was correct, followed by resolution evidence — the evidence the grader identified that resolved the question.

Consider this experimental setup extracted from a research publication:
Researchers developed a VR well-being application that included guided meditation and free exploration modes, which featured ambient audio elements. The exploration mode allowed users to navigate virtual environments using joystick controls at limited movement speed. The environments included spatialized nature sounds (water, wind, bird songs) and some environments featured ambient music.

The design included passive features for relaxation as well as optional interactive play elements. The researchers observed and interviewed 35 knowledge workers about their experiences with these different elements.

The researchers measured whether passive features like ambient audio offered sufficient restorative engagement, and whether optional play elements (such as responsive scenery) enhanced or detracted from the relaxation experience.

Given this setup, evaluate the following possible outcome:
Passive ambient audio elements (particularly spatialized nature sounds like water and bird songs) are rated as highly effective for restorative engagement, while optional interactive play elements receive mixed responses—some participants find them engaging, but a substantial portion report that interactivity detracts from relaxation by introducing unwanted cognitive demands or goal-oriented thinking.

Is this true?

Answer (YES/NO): NO